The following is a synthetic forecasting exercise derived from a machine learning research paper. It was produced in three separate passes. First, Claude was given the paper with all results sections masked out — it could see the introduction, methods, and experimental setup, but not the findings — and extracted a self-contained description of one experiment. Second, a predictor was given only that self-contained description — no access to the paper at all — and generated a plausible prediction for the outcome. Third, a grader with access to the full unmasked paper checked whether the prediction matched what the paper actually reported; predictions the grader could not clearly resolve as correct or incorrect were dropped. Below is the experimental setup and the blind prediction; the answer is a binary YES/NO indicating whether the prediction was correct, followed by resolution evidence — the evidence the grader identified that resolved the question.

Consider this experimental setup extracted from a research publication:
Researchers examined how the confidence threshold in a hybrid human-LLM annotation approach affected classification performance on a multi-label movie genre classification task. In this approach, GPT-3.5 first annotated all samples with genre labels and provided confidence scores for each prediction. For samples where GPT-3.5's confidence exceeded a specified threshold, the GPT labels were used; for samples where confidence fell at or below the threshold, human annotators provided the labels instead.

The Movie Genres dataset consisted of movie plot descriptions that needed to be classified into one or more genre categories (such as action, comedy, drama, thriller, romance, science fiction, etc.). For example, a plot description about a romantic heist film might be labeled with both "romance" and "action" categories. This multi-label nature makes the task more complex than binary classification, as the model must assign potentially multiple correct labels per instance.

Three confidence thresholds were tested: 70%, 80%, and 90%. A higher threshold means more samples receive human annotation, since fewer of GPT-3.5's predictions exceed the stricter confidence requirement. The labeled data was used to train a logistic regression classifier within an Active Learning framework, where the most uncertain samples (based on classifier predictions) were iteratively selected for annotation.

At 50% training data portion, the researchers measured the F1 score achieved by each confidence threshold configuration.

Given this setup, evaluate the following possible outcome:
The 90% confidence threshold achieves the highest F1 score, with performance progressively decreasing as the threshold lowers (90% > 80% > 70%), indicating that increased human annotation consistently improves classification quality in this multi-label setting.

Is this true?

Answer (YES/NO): YES